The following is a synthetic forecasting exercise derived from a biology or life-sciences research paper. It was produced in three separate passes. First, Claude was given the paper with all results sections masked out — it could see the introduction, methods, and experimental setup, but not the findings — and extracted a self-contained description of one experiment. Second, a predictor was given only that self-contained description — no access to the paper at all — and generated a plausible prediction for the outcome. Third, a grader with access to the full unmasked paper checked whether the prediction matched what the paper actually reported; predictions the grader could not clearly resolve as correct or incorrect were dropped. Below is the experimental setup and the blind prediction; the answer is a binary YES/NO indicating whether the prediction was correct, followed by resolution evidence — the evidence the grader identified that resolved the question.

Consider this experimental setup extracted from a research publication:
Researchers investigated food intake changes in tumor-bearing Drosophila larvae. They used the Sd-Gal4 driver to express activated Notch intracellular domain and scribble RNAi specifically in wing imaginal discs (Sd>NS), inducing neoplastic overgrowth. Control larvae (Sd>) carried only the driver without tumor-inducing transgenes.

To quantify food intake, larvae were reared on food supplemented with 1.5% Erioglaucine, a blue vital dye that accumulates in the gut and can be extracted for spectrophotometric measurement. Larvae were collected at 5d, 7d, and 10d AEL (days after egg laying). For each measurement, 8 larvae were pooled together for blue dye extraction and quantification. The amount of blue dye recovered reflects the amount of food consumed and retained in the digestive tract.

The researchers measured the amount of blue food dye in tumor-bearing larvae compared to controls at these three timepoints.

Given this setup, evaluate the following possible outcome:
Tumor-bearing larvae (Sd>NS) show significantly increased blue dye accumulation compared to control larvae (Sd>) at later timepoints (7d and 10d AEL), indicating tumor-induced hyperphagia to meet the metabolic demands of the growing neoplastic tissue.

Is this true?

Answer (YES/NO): NO